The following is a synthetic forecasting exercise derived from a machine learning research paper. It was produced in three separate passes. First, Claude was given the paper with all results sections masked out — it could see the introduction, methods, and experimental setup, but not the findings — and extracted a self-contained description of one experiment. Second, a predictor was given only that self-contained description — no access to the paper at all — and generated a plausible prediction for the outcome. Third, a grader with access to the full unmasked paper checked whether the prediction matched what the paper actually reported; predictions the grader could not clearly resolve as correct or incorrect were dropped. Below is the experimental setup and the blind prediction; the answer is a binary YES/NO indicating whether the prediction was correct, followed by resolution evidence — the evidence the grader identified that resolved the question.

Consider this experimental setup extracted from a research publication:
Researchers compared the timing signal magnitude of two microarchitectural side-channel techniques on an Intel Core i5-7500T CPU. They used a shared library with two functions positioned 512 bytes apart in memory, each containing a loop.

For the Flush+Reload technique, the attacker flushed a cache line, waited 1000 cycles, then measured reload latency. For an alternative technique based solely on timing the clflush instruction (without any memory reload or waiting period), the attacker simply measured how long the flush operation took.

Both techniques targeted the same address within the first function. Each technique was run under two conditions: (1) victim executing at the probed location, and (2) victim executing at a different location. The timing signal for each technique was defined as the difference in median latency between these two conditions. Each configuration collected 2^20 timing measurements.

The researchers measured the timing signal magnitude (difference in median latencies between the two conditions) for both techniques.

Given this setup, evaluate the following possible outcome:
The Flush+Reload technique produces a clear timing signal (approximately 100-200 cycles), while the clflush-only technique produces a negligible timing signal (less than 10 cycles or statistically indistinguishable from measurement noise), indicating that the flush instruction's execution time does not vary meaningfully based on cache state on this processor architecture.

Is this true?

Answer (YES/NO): NO